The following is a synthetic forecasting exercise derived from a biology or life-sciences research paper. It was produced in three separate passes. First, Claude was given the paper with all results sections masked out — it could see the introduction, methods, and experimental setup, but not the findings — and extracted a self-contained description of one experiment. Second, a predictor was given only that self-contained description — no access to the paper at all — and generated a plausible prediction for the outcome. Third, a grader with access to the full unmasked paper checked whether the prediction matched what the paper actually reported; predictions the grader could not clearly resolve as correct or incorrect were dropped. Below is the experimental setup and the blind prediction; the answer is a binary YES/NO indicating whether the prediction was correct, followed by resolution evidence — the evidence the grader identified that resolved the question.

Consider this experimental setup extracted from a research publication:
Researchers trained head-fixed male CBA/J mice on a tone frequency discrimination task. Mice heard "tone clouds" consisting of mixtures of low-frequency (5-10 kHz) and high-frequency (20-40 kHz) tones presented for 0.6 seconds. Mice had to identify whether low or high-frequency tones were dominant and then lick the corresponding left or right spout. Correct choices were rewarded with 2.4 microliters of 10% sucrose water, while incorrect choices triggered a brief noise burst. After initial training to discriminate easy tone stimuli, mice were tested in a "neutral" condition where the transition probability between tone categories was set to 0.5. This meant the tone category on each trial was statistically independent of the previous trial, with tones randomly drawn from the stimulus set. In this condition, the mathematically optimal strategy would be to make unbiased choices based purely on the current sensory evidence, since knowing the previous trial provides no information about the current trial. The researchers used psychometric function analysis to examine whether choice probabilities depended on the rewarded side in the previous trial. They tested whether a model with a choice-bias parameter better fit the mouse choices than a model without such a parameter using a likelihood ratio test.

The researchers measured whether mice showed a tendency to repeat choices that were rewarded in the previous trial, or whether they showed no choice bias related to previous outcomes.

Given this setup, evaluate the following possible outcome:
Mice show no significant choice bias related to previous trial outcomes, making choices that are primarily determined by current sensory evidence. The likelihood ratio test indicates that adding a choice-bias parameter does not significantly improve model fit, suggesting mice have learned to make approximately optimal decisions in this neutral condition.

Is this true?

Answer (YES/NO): NO